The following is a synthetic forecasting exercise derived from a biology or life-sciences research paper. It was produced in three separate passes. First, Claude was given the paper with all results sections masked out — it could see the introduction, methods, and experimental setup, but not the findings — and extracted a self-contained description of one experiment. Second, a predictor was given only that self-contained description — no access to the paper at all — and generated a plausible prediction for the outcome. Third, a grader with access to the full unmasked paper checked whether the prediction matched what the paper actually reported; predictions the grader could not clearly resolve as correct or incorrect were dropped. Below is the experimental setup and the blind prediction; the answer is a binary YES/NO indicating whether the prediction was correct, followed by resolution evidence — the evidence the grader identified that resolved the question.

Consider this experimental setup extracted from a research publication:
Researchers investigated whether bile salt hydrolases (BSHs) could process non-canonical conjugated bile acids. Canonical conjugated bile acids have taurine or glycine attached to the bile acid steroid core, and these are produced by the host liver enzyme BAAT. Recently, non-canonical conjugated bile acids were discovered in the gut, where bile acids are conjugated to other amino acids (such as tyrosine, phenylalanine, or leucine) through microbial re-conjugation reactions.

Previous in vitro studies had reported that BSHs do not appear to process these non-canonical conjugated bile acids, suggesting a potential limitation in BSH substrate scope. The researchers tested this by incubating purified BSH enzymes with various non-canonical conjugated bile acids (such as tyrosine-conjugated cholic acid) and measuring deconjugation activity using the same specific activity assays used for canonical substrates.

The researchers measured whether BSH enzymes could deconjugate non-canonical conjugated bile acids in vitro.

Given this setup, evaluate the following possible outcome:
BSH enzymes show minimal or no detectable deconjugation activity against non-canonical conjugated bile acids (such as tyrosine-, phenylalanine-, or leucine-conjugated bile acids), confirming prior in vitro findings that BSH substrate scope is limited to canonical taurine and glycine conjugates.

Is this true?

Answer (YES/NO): NO